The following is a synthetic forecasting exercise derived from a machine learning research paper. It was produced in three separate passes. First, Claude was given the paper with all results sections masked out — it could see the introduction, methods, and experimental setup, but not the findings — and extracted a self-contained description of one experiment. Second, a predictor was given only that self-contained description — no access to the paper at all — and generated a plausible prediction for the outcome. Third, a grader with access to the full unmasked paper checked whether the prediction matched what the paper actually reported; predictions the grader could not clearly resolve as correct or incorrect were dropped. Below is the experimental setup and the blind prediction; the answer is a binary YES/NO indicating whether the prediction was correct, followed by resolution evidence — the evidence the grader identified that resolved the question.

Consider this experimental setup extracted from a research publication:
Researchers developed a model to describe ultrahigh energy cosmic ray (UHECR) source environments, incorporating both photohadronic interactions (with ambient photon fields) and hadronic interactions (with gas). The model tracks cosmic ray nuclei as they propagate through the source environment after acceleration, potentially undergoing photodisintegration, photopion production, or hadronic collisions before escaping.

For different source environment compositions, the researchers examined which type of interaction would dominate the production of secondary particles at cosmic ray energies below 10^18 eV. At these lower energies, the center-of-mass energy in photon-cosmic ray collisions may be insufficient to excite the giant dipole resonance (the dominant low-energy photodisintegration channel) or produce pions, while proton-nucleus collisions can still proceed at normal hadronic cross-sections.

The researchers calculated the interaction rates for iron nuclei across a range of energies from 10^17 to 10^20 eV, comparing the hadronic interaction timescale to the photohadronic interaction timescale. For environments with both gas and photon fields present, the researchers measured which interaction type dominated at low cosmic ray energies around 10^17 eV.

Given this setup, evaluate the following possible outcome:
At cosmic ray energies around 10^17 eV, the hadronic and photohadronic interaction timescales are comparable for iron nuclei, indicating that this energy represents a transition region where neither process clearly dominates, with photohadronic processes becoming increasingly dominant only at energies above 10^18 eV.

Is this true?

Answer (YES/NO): NO